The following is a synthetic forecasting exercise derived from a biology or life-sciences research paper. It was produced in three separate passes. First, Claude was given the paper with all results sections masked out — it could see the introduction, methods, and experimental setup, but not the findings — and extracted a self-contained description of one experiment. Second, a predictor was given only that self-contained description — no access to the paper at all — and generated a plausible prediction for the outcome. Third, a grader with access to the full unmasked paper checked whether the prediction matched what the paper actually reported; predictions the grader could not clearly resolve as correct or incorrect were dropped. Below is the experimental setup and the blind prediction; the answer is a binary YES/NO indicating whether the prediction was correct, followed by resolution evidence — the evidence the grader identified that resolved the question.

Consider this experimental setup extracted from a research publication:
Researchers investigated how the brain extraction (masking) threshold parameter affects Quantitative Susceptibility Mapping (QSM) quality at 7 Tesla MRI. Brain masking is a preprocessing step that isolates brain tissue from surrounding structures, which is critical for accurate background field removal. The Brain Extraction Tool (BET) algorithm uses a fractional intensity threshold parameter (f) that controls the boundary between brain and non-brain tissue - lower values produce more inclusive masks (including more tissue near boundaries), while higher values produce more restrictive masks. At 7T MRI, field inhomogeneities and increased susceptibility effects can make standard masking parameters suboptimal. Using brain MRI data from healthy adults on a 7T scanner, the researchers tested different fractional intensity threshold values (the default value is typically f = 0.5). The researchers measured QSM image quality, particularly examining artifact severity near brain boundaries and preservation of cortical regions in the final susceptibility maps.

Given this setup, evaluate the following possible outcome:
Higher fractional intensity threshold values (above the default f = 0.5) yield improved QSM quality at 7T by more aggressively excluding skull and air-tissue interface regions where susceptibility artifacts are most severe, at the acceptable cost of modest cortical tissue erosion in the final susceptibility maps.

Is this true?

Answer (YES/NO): NO